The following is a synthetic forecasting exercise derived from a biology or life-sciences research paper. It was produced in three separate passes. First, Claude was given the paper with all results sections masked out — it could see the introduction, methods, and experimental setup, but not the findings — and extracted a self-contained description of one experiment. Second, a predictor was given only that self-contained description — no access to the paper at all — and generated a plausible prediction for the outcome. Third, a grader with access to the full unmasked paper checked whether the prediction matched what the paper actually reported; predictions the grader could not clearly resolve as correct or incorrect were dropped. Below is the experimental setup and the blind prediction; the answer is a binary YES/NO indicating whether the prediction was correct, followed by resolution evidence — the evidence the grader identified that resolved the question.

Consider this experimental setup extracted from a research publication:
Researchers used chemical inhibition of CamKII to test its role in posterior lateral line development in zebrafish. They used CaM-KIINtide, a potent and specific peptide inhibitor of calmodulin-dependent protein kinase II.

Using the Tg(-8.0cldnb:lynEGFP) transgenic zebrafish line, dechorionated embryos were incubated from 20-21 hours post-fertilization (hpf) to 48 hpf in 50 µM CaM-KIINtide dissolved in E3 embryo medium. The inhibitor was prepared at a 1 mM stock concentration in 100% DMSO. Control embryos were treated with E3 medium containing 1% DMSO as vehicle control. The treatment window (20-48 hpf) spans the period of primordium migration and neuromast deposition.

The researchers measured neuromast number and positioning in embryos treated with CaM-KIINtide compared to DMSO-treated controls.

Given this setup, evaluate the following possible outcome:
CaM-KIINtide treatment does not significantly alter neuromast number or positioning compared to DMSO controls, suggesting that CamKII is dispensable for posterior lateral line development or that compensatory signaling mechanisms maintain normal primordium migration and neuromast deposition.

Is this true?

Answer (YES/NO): NO